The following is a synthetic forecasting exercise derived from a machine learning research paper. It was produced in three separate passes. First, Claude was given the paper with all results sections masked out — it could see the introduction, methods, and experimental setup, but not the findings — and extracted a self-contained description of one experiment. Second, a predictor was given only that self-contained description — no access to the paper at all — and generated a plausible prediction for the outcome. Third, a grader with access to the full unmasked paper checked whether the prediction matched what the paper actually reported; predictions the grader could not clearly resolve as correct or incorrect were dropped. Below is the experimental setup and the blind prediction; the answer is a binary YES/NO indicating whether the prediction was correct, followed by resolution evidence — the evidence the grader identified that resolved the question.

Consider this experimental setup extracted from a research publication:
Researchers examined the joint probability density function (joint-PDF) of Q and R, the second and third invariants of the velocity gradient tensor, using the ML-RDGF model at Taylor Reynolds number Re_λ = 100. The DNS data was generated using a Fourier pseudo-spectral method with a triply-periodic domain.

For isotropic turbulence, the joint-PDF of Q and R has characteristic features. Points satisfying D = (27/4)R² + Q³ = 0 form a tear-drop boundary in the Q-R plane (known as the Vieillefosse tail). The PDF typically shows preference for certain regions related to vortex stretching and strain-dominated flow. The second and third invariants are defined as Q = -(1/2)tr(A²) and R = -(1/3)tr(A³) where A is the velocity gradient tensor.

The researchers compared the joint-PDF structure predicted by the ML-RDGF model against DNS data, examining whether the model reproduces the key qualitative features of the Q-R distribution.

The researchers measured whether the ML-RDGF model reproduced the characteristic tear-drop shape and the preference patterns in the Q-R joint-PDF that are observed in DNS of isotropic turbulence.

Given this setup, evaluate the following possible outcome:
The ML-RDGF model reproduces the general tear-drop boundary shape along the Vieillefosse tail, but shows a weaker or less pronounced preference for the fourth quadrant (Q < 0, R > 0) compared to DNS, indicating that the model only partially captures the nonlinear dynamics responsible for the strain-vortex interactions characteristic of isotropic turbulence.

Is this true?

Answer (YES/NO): NO